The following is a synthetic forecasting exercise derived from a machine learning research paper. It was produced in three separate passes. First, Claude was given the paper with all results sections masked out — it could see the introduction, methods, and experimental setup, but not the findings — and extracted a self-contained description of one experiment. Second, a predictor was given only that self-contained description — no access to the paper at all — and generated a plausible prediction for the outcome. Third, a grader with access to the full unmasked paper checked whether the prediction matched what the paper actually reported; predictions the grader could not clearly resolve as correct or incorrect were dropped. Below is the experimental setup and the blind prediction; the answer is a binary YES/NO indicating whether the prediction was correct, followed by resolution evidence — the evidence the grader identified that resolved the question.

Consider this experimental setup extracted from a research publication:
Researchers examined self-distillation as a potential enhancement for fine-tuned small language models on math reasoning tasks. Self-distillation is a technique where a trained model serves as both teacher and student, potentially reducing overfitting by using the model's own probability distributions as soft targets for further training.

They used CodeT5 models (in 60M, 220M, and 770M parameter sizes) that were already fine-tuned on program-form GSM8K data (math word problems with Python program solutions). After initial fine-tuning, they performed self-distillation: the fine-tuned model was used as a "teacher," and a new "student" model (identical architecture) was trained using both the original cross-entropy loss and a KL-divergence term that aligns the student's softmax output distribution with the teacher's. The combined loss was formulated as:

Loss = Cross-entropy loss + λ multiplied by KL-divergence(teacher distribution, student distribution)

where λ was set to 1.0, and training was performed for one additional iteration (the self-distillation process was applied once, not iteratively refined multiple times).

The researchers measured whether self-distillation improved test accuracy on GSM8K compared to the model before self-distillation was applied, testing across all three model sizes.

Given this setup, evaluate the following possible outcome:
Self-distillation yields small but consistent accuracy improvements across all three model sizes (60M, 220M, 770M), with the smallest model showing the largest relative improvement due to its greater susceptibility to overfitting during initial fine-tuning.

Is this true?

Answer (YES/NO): NO